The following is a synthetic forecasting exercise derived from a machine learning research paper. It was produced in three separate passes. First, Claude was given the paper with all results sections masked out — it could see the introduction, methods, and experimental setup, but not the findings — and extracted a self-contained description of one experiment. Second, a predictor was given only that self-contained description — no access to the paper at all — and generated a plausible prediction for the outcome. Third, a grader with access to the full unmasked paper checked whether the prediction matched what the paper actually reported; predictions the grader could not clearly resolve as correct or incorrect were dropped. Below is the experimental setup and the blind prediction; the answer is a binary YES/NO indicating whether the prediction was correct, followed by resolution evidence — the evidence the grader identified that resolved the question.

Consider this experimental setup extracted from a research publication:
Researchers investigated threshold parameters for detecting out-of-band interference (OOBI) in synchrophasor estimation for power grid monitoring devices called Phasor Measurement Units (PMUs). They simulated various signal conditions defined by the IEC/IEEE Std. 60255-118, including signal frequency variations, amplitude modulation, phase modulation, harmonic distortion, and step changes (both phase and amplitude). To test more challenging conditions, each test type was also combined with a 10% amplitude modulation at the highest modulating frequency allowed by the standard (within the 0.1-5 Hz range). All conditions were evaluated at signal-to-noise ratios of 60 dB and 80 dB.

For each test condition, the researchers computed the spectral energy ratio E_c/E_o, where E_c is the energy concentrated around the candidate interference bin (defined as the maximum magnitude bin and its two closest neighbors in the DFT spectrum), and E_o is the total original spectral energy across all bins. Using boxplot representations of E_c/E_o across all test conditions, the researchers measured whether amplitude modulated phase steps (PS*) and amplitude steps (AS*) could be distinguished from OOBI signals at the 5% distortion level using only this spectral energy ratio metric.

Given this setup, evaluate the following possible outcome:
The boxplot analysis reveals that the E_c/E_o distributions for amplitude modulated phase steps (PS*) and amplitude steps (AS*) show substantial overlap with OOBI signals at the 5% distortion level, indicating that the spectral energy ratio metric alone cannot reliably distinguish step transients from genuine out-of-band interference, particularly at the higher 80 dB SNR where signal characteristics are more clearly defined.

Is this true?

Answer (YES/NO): NO